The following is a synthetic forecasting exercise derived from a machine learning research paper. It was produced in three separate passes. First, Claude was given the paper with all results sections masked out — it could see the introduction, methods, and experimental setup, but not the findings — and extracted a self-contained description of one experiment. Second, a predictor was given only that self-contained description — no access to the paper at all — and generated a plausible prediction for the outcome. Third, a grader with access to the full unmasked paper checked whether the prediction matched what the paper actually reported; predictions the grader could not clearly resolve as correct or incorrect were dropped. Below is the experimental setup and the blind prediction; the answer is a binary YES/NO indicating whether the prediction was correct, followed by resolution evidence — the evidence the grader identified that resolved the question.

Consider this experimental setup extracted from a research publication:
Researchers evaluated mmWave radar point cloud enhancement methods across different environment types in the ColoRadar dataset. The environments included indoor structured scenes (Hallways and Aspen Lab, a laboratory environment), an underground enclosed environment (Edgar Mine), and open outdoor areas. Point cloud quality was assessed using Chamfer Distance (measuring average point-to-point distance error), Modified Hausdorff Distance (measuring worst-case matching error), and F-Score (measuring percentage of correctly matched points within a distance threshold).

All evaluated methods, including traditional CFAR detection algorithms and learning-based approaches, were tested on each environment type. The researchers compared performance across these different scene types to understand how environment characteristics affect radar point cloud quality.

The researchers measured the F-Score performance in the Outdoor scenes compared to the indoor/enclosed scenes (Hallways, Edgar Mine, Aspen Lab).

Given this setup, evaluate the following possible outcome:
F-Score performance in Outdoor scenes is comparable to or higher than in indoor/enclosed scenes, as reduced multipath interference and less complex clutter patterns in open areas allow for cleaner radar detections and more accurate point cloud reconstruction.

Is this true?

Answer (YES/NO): NO